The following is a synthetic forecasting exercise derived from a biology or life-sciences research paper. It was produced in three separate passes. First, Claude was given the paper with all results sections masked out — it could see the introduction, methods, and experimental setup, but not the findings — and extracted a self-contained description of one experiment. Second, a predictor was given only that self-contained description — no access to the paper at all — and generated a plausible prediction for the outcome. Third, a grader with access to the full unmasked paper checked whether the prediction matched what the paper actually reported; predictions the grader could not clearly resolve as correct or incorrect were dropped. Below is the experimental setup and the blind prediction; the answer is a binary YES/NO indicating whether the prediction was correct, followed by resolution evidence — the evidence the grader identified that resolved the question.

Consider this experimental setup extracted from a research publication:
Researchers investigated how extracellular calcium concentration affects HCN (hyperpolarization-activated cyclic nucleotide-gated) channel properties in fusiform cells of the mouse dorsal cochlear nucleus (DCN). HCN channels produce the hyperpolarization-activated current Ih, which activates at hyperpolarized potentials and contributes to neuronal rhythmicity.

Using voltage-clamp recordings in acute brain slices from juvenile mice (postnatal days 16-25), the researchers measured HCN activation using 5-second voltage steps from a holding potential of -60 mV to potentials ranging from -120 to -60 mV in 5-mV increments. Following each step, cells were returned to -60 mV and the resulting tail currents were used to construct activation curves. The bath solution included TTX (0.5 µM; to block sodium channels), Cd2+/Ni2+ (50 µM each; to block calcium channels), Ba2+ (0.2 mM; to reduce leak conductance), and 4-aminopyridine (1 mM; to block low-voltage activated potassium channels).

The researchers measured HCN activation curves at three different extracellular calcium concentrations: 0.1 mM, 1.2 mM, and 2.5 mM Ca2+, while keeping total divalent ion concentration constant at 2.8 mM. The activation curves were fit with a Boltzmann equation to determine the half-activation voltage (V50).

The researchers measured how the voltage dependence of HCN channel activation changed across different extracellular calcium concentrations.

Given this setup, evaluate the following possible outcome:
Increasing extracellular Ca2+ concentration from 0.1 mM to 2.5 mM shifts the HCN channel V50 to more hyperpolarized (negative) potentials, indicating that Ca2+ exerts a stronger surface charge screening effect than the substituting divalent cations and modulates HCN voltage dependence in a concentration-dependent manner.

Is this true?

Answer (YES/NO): NO